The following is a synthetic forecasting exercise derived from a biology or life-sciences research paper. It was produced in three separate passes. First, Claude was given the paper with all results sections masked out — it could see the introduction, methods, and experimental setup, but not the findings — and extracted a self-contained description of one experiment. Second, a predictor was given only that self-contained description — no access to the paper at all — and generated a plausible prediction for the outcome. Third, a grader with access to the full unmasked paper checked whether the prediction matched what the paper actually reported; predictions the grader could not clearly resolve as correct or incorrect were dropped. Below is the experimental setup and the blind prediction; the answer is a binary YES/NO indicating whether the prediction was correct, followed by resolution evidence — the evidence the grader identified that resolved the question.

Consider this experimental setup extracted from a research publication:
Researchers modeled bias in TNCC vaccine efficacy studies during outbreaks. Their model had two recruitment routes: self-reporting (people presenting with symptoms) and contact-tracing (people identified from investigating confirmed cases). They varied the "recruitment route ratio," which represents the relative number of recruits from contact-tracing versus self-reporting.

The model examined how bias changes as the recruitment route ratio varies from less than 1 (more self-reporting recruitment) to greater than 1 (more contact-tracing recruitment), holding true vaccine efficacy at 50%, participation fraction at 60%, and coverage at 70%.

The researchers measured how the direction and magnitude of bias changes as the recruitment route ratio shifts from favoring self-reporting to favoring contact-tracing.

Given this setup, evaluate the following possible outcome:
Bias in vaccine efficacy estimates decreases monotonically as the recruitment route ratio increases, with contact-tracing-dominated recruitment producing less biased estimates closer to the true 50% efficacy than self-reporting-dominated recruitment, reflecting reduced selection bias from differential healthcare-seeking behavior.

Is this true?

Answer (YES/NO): NO